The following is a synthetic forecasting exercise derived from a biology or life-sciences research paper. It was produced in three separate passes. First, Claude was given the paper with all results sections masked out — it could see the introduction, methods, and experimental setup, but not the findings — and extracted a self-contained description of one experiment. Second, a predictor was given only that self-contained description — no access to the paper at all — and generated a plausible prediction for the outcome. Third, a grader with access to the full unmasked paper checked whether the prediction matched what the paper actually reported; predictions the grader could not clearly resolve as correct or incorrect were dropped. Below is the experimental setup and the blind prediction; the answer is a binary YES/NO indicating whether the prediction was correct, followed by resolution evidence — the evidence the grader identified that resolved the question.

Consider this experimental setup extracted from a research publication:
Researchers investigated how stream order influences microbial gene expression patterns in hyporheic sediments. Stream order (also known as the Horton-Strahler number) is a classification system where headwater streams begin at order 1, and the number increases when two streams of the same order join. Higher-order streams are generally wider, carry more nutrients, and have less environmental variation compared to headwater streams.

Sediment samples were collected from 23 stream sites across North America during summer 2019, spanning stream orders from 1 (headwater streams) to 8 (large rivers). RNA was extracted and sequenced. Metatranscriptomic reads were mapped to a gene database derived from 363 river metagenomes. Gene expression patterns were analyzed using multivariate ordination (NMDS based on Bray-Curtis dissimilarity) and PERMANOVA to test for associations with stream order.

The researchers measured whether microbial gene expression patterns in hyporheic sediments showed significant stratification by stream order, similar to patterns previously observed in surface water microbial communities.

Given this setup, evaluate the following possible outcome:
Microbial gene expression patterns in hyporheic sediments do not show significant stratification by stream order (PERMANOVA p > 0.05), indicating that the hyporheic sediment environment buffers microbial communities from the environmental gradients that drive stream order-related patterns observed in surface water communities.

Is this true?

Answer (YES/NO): NO